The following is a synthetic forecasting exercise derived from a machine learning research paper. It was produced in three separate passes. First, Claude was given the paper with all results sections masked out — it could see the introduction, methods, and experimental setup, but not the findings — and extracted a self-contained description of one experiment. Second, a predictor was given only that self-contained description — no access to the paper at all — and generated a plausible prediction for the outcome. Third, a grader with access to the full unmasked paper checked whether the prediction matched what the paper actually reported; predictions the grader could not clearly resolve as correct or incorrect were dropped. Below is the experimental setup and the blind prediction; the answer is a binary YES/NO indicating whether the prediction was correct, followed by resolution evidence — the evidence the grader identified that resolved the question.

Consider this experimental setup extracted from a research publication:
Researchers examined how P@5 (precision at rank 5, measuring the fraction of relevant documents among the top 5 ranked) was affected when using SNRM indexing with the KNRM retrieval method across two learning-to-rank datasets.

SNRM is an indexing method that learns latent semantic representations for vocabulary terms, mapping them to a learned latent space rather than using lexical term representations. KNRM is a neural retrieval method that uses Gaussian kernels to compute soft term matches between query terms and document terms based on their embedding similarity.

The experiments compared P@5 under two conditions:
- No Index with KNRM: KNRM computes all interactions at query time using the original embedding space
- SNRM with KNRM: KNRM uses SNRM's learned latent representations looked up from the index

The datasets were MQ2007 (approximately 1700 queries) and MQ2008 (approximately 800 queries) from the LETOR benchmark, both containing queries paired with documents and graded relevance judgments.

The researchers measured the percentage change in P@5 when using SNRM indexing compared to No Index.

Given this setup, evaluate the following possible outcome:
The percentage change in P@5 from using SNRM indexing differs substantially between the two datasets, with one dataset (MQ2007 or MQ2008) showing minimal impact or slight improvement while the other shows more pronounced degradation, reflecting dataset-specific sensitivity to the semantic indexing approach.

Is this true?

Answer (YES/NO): NO